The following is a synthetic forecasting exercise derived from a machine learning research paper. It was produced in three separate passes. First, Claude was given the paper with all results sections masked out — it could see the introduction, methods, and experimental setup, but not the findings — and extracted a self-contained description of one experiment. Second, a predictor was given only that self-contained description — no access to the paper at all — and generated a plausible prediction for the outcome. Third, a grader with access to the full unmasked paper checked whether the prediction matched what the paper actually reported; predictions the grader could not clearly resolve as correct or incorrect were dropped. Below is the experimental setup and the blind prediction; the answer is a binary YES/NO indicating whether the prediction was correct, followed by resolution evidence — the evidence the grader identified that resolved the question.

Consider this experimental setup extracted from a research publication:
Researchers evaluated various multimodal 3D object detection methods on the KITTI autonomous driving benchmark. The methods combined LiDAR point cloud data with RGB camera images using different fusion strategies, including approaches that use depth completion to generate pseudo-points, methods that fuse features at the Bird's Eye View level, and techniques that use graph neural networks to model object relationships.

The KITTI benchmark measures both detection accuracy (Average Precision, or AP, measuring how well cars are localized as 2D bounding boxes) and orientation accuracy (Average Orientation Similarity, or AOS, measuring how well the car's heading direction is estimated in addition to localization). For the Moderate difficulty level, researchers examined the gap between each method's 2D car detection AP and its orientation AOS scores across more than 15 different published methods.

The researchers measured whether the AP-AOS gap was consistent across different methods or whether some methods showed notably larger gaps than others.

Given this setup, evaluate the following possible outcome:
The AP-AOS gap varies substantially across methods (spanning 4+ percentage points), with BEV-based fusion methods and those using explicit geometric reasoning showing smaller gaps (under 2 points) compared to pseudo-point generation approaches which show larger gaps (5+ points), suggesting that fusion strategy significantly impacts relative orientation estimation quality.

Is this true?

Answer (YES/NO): NO